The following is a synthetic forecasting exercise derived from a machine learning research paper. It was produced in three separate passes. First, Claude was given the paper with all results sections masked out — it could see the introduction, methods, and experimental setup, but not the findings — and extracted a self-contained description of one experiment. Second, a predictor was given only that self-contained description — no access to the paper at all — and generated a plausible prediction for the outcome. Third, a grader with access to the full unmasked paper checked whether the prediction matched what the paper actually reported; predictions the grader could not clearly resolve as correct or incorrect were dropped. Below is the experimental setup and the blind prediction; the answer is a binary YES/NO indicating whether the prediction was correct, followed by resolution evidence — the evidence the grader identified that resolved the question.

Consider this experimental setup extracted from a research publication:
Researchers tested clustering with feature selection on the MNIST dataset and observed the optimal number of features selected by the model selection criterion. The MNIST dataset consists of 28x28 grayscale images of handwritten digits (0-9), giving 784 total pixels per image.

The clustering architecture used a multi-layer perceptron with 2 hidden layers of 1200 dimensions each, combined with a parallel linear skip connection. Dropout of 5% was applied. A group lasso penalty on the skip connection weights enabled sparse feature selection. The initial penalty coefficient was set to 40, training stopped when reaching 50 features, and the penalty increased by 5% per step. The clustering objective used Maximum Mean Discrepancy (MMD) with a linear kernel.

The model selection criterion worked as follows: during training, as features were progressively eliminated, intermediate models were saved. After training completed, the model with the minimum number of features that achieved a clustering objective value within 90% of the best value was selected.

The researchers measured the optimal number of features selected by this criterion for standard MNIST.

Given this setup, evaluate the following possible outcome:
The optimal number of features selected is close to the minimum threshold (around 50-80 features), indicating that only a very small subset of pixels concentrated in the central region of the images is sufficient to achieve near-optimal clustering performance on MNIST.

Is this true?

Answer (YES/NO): NO